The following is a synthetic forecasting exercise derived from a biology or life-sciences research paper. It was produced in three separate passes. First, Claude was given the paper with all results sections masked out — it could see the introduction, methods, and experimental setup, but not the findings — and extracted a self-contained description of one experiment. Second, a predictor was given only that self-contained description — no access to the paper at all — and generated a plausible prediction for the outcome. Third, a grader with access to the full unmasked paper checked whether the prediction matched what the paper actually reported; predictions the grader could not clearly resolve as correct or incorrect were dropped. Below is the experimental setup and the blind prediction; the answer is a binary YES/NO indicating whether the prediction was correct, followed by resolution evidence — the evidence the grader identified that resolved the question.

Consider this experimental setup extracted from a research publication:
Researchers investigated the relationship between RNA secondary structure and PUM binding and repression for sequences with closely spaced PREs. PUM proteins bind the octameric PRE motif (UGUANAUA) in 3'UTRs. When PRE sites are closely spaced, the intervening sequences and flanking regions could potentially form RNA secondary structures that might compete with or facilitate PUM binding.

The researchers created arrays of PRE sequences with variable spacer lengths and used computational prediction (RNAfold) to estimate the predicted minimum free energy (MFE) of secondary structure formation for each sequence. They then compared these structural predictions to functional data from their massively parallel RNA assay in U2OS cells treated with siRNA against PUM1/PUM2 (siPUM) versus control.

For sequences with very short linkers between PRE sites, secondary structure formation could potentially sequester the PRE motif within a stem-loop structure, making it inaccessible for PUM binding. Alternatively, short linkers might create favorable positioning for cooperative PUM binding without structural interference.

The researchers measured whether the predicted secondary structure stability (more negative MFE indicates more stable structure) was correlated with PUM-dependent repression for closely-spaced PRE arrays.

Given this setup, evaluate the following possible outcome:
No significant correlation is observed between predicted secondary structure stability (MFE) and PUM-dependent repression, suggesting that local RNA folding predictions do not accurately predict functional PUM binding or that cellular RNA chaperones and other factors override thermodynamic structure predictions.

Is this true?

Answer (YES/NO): NO